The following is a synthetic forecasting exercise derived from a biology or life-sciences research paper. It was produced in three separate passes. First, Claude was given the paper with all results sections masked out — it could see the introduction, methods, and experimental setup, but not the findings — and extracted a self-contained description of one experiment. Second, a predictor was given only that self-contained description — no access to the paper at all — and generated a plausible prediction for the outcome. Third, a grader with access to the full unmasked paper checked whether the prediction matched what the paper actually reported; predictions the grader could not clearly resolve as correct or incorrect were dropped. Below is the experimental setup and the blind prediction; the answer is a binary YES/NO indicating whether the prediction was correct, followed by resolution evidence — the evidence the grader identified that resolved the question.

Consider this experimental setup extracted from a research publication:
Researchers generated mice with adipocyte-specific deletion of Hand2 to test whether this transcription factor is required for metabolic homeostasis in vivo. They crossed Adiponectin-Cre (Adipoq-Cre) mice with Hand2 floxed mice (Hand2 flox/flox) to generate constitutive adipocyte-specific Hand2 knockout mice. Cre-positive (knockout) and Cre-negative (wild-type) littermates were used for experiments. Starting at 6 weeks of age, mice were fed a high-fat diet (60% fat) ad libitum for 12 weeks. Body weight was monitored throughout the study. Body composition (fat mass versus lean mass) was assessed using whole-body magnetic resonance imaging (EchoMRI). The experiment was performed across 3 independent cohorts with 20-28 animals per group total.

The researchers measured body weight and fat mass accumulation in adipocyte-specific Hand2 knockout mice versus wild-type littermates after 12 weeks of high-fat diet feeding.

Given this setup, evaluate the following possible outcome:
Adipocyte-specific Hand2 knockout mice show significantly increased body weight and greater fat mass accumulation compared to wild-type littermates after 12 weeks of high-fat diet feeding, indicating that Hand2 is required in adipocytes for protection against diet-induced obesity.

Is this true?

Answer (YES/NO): NO